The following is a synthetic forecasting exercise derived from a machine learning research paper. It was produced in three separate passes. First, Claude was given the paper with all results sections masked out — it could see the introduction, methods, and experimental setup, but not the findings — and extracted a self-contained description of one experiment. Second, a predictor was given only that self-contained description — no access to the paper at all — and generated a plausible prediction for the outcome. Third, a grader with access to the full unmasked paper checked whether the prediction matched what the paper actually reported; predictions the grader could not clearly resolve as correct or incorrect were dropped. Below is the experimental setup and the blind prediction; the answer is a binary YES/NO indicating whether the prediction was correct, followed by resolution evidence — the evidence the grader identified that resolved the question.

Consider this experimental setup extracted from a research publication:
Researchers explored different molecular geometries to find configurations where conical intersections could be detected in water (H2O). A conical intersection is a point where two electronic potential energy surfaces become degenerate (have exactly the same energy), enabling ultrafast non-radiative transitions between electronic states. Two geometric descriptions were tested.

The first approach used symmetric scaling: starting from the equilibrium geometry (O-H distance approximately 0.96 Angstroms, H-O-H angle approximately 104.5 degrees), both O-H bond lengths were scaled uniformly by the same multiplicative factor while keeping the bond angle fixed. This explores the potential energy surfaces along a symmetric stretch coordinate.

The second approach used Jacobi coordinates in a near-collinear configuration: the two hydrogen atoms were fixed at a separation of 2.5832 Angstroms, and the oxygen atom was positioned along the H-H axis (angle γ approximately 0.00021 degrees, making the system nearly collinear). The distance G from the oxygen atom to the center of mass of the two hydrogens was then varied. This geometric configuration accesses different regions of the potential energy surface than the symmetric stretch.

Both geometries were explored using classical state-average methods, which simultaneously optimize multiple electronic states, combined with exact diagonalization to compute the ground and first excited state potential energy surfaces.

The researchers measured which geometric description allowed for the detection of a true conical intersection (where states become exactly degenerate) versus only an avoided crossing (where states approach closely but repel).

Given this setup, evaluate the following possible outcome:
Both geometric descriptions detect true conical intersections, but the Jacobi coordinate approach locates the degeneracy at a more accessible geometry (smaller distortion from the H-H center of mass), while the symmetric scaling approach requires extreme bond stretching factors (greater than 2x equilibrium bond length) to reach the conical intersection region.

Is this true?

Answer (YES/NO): NO